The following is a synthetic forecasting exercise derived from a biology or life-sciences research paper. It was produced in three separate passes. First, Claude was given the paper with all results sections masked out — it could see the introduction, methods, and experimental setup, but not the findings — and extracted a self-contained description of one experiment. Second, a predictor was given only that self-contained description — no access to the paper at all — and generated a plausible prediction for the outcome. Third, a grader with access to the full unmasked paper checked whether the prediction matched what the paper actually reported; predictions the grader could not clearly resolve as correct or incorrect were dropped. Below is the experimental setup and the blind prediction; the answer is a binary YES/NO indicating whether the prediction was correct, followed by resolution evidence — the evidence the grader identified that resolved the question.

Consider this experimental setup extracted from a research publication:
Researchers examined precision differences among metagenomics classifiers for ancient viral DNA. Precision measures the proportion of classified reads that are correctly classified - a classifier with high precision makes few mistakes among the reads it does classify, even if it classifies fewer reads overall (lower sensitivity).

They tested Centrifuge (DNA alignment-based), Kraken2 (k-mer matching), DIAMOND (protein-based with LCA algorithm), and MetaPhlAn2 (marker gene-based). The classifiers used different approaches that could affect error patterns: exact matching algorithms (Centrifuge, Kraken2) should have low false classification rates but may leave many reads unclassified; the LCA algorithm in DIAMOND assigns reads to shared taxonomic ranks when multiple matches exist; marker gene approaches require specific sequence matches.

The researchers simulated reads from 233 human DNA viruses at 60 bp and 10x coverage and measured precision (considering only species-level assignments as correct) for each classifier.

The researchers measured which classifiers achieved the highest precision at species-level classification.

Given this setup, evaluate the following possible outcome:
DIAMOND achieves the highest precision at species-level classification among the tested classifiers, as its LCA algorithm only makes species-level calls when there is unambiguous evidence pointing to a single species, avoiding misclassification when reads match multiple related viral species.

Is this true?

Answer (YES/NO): NO